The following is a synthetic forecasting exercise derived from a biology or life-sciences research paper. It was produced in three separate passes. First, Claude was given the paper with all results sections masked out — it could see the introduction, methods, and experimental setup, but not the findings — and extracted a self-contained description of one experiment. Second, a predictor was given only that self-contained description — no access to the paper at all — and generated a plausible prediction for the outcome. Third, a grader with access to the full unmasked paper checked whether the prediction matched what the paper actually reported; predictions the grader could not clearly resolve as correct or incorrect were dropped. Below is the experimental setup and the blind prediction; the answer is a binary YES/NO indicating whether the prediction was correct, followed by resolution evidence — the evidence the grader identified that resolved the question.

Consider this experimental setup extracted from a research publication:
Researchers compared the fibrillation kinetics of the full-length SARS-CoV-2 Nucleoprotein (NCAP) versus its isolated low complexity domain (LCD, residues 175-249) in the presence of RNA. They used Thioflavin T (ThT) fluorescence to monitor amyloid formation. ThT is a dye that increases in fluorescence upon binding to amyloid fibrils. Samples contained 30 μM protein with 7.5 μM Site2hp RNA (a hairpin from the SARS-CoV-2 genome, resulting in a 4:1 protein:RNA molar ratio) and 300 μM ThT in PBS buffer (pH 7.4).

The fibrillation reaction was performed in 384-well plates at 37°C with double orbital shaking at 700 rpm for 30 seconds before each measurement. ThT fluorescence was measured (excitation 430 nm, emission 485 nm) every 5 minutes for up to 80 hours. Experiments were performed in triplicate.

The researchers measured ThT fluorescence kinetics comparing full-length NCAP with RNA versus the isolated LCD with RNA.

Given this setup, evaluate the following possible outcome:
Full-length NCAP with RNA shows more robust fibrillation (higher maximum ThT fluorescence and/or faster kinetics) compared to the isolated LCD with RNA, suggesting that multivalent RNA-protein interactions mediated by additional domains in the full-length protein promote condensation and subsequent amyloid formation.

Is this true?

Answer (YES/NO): NO